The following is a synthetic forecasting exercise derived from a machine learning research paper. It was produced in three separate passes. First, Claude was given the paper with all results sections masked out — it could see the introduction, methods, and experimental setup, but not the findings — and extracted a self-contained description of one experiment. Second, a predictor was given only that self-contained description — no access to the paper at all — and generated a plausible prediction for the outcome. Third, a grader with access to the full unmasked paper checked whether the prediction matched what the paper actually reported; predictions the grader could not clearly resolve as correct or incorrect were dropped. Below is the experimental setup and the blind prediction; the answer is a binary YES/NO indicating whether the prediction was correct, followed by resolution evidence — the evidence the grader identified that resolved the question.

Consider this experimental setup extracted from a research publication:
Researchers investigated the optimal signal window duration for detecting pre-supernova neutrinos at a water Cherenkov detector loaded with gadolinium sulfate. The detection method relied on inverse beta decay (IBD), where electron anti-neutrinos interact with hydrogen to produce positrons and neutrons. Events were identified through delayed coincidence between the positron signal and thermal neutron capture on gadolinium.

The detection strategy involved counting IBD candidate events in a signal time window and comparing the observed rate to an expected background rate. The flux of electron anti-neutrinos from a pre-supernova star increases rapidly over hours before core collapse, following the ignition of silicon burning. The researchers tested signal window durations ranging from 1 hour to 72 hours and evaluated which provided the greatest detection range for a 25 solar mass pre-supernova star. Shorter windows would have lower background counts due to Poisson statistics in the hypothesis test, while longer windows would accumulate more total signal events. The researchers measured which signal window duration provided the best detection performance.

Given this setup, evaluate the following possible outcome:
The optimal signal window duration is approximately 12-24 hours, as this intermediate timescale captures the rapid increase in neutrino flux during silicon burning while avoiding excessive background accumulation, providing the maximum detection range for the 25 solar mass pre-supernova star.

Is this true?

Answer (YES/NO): NO